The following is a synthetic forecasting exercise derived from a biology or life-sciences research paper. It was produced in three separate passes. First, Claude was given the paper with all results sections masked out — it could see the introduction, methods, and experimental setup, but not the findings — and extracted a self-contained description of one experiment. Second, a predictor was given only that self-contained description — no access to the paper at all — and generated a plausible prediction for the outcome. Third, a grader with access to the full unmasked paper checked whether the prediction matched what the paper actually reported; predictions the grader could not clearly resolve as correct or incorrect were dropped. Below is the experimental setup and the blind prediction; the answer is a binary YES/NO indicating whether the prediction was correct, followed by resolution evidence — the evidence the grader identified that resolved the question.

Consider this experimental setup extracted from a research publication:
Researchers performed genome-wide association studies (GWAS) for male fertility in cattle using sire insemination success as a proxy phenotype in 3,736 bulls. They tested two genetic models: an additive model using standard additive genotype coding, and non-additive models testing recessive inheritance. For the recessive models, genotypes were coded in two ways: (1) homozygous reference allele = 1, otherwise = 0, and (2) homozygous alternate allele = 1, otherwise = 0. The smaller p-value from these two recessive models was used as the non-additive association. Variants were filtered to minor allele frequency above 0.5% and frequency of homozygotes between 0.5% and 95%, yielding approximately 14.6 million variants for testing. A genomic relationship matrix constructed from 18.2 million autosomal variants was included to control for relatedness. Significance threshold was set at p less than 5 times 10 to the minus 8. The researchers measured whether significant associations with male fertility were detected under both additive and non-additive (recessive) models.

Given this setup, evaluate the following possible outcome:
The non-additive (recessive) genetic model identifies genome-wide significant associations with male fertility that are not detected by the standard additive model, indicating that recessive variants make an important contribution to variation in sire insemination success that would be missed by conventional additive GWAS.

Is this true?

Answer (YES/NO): YES